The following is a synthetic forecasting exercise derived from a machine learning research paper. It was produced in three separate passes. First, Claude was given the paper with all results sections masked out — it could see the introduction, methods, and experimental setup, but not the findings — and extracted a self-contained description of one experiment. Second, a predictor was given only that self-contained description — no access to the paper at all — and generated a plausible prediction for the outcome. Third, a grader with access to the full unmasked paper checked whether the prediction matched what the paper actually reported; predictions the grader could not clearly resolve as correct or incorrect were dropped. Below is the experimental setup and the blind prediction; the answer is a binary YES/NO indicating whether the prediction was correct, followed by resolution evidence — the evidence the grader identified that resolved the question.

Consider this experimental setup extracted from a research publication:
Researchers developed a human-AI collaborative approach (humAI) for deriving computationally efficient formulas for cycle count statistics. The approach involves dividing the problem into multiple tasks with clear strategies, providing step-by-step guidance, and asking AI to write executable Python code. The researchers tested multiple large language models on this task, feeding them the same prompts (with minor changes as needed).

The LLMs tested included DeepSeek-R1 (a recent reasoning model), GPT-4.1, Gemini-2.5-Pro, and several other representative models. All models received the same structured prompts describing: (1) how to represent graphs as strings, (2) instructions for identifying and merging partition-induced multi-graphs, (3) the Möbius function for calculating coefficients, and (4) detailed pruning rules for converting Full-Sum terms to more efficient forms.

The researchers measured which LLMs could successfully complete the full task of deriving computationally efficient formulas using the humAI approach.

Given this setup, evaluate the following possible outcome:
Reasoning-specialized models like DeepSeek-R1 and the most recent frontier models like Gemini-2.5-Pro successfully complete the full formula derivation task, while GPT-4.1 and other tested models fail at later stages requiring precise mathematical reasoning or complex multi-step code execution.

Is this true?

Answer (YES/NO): NO